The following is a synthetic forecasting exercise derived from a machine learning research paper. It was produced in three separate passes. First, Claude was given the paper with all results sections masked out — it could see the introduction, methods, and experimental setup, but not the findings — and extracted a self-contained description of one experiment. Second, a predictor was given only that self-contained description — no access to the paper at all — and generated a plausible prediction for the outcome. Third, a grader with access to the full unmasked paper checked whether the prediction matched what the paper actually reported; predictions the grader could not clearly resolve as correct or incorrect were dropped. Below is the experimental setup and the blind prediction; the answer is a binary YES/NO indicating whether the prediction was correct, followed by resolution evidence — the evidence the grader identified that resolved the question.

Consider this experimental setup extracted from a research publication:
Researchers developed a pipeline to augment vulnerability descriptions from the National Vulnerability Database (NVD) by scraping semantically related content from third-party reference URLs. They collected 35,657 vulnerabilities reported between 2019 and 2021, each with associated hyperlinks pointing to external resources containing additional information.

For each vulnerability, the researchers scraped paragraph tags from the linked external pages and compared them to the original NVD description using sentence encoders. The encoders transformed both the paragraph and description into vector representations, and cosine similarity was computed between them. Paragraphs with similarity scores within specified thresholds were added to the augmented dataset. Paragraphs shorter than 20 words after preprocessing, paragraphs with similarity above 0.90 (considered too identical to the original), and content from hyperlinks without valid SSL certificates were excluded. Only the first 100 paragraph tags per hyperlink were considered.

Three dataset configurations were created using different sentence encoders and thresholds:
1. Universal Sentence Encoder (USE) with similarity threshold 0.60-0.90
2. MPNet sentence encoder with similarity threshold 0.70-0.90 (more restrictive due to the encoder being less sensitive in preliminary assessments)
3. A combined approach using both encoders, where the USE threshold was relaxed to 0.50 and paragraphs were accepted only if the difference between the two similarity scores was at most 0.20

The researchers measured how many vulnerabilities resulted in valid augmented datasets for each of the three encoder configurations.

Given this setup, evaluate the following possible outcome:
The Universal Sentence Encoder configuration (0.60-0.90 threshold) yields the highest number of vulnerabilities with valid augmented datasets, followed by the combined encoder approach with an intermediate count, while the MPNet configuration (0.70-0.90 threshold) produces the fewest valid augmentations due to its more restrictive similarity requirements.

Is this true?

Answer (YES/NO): NO